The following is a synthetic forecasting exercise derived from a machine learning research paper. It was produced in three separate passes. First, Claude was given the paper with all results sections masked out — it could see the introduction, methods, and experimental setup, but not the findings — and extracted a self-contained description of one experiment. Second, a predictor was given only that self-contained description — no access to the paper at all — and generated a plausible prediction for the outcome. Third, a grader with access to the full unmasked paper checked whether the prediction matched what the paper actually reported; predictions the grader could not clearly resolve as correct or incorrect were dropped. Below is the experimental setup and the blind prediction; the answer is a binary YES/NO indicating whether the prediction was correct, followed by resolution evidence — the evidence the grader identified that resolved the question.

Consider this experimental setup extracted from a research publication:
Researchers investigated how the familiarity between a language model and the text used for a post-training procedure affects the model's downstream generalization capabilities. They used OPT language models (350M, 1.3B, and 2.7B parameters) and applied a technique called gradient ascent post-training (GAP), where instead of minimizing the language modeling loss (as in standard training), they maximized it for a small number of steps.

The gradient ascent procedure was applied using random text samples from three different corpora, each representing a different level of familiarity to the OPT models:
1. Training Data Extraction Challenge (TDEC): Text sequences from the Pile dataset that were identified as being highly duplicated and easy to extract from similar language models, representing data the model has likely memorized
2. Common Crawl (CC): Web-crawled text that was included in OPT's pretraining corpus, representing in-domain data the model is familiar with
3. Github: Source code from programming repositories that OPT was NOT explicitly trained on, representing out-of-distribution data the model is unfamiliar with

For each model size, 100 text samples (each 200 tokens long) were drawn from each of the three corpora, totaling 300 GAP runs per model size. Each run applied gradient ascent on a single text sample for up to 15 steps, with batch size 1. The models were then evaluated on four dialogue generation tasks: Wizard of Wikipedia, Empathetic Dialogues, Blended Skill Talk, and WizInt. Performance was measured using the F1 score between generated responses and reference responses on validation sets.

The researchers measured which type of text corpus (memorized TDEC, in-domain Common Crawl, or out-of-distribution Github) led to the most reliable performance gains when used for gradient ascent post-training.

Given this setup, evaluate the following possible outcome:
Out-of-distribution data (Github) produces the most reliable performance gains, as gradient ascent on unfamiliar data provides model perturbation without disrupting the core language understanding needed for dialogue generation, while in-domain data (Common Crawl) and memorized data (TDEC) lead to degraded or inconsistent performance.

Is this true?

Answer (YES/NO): NO